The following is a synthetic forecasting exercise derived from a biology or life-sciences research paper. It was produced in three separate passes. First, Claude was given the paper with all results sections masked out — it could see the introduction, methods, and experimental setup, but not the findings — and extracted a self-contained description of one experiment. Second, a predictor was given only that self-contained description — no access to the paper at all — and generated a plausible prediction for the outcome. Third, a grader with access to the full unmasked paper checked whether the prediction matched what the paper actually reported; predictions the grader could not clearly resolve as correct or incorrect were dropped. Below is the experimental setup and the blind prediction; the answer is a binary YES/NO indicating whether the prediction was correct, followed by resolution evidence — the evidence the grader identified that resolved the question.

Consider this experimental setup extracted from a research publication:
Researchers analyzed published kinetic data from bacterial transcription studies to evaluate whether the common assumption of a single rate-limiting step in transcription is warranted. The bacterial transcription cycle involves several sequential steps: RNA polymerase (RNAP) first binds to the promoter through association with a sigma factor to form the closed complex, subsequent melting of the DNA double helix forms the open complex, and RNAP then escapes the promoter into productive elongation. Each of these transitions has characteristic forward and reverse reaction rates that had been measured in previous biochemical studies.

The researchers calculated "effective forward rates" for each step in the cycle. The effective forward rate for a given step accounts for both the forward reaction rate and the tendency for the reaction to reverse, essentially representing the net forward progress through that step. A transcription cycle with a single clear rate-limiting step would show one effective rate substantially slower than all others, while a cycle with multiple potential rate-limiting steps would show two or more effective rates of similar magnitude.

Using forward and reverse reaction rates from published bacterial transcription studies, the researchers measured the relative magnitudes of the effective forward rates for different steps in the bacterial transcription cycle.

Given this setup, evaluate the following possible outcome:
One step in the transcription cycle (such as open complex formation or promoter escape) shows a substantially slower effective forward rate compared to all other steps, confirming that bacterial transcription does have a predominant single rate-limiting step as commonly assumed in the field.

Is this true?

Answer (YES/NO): NO